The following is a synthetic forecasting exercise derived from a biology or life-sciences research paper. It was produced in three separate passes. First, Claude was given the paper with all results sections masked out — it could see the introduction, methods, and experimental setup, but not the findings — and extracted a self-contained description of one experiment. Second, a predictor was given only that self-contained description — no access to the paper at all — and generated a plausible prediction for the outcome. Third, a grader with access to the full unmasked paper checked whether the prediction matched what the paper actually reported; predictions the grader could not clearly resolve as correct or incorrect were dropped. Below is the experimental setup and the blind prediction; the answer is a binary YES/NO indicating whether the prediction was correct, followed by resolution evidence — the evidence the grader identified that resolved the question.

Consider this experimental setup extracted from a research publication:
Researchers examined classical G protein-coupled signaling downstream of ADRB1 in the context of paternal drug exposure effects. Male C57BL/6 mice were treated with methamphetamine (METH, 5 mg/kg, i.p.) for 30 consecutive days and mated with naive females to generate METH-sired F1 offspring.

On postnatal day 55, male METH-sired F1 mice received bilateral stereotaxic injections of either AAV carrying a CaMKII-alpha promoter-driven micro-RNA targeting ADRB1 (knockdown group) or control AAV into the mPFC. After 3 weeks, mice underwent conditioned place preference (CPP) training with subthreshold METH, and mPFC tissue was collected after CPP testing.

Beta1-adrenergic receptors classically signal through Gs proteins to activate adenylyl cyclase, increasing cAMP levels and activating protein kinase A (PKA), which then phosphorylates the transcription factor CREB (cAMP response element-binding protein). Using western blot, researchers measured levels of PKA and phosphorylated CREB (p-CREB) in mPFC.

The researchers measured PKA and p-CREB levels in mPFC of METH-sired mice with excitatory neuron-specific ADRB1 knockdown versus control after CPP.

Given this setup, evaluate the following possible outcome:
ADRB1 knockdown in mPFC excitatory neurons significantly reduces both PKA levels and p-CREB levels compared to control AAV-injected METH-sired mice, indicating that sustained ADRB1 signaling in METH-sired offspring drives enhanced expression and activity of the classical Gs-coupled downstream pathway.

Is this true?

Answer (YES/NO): NO